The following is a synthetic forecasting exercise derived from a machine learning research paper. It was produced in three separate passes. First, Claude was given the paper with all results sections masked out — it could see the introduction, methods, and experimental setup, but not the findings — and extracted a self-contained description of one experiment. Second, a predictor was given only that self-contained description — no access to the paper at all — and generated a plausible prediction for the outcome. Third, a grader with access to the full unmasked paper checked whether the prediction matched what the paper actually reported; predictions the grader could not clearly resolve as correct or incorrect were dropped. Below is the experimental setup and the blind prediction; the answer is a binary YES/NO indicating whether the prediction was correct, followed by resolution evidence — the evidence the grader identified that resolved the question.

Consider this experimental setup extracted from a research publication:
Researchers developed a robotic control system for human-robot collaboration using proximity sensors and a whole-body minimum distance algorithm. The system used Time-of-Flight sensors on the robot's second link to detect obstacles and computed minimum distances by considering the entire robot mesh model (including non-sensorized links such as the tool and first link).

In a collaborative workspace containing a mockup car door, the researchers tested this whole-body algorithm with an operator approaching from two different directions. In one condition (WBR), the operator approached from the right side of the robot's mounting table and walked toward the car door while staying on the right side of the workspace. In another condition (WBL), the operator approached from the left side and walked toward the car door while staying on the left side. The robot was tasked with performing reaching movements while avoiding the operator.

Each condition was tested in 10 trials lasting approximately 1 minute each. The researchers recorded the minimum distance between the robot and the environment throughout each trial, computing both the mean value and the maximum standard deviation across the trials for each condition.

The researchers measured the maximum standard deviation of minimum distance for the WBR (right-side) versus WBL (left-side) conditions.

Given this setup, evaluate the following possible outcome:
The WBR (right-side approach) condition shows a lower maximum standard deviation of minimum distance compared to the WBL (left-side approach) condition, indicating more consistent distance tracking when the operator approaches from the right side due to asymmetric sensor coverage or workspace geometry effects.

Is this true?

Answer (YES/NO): YES